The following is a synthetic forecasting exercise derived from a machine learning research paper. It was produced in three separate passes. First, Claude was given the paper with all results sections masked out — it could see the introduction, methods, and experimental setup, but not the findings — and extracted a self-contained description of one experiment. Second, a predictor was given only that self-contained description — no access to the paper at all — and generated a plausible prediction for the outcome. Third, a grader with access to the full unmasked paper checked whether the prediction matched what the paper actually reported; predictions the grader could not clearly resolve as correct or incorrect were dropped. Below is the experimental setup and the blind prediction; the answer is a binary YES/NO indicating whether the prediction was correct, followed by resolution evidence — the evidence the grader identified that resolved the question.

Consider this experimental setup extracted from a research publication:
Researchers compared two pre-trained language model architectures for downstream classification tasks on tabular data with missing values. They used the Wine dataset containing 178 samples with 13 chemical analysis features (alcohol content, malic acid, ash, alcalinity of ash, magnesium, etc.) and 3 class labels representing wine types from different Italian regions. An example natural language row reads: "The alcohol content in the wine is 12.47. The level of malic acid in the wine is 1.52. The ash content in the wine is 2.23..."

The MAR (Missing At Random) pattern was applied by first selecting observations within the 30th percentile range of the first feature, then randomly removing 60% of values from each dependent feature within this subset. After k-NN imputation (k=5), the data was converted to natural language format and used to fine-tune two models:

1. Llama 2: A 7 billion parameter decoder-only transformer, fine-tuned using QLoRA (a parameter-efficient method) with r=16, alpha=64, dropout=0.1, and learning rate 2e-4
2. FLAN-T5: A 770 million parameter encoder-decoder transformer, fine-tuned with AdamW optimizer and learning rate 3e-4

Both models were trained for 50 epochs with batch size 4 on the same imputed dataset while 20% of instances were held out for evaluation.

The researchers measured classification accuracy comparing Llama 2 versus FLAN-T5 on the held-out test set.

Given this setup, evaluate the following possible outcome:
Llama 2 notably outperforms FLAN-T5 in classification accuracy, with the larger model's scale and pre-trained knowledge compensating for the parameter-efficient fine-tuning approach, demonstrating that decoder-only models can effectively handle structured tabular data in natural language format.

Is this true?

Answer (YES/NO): YES